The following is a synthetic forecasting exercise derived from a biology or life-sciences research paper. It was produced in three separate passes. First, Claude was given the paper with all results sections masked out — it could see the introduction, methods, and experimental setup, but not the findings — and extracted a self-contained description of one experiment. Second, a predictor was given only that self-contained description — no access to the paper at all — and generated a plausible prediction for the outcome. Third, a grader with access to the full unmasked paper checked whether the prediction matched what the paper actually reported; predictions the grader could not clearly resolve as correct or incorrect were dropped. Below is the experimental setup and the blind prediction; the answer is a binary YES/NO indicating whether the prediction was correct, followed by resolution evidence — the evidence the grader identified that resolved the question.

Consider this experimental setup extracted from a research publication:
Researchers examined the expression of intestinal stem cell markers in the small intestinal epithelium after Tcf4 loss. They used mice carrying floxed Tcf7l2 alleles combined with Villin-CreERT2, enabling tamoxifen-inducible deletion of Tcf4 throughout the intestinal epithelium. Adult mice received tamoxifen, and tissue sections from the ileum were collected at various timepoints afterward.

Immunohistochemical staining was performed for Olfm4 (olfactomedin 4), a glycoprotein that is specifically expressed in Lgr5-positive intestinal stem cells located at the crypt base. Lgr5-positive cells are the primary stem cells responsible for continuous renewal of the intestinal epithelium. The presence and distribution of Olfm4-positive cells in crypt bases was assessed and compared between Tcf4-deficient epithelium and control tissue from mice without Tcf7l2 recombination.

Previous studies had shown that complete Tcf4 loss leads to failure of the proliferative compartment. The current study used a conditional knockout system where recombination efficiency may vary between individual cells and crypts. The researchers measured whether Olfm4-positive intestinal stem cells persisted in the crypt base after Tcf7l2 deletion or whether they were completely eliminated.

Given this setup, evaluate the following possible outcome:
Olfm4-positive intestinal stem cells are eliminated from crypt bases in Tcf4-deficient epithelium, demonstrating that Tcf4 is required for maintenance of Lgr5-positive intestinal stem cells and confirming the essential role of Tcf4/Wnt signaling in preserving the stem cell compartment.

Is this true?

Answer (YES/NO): YES